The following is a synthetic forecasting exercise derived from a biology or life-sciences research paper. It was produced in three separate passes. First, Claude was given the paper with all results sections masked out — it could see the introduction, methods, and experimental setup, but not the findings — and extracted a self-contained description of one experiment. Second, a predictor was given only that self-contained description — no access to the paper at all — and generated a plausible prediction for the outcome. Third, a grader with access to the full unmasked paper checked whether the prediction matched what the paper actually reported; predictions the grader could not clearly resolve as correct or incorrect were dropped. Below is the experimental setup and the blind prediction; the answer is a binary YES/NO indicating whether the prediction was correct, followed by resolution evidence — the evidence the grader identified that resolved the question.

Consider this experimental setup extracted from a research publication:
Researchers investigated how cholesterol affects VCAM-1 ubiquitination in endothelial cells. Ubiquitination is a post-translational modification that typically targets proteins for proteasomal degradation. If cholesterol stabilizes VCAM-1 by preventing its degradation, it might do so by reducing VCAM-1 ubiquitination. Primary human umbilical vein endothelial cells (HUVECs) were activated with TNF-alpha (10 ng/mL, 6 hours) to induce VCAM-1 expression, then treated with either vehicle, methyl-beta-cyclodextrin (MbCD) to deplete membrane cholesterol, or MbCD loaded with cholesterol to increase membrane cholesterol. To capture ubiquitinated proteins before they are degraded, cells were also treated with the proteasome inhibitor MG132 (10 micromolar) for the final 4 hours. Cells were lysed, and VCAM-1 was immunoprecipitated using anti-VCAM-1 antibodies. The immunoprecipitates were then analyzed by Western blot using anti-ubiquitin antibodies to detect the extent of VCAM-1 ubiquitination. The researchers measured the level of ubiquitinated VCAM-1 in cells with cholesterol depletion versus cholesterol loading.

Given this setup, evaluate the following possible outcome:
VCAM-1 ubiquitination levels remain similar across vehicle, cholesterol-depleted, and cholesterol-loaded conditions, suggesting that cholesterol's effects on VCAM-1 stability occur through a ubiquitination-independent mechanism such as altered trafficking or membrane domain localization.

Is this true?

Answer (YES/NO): NO